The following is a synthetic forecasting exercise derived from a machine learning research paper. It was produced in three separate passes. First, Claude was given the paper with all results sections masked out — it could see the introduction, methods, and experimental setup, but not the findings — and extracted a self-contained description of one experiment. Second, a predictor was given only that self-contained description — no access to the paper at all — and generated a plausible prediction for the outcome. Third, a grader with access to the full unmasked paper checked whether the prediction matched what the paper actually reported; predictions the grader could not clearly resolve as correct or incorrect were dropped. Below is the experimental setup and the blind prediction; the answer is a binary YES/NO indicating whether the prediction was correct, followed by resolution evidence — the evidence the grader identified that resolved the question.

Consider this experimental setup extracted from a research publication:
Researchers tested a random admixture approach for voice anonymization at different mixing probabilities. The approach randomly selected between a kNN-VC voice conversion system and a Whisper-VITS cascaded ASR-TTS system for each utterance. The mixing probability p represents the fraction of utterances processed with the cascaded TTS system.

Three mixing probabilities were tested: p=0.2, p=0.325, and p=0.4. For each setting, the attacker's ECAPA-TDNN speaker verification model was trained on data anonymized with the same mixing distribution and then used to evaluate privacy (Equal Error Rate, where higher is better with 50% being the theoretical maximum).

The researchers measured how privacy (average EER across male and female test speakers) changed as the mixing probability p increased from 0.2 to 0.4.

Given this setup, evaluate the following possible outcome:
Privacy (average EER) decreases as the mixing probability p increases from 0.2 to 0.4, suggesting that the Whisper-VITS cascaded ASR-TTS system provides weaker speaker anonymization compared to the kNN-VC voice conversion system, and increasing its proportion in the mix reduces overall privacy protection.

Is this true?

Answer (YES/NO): NO